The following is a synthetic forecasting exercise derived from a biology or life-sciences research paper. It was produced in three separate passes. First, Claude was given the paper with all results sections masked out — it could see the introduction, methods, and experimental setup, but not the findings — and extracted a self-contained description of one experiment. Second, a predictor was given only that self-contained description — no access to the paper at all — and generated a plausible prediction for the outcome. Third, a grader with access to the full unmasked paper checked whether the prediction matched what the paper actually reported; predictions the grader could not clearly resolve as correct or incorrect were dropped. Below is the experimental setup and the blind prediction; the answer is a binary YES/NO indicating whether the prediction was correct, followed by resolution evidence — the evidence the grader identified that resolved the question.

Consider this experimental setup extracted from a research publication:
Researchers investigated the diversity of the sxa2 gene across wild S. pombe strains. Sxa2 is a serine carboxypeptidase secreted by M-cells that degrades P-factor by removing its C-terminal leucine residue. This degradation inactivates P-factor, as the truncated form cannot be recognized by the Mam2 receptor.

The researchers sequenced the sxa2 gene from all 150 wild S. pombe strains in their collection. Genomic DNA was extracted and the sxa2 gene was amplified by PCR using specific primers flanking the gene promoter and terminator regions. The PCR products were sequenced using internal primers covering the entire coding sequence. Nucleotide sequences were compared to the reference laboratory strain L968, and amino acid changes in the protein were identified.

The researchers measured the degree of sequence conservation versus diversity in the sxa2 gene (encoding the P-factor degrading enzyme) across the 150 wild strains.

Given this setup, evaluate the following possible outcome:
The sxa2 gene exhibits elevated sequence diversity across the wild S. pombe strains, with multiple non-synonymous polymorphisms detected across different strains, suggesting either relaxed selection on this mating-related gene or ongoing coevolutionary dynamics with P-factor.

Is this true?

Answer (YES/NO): YES